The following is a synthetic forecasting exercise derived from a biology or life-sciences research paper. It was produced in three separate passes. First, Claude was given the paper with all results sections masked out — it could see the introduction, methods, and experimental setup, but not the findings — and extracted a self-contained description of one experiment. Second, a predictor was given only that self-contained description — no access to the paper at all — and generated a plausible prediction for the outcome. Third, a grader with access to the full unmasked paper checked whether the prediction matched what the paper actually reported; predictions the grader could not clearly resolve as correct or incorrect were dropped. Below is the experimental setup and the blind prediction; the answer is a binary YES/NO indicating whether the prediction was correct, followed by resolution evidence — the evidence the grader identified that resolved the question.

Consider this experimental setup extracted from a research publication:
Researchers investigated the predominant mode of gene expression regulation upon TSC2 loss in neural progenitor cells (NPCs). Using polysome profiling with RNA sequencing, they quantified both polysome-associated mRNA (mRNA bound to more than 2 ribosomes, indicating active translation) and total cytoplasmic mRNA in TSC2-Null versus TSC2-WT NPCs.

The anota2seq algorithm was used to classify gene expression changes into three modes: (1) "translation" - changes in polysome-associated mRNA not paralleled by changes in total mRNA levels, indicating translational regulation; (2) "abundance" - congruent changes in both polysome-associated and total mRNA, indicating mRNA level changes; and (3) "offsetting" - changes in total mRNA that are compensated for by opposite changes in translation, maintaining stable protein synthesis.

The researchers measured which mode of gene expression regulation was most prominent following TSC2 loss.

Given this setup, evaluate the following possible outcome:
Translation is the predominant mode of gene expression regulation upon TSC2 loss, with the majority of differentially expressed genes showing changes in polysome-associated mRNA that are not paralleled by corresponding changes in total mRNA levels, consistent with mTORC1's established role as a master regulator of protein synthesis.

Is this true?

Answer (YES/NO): YES